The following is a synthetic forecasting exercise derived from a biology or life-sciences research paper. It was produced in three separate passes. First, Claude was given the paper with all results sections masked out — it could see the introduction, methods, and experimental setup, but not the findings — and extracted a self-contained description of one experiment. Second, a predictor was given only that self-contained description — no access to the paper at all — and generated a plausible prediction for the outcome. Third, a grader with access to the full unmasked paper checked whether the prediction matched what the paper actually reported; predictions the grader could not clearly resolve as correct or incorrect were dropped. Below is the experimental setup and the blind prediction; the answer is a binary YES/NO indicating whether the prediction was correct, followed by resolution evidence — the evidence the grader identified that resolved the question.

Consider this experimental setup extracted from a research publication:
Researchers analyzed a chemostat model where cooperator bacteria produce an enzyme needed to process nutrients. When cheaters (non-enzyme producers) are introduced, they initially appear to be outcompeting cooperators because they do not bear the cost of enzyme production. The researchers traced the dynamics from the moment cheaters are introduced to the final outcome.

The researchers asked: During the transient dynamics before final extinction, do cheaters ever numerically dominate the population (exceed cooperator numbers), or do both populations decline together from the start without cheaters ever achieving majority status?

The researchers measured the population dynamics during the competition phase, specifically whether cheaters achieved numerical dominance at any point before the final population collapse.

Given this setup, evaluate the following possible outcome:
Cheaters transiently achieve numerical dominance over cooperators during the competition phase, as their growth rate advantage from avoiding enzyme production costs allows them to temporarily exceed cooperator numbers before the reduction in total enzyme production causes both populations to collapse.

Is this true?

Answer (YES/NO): YES